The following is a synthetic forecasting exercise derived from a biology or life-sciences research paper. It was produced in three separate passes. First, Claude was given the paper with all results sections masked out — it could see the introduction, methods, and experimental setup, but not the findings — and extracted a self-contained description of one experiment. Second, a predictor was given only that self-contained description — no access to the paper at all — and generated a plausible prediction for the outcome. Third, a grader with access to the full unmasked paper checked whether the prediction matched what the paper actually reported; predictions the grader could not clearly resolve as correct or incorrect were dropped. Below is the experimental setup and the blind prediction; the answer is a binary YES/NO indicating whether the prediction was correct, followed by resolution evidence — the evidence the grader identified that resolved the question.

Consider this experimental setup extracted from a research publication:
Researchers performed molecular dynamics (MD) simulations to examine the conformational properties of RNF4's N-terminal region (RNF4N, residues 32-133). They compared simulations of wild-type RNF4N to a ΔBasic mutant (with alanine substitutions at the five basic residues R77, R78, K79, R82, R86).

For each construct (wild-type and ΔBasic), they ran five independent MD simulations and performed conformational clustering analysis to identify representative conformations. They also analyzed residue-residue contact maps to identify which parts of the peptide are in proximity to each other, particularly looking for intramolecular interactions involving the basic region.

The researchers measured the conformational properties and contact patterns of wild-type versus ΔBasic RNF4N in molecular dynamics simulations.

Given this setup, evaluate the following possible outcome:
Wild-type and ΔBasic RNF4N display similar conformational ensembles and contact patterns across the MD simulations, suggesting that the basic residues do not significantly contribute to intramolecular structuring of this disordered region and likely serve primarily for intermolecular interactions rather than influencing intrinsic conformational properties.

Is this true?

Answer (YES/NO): NO